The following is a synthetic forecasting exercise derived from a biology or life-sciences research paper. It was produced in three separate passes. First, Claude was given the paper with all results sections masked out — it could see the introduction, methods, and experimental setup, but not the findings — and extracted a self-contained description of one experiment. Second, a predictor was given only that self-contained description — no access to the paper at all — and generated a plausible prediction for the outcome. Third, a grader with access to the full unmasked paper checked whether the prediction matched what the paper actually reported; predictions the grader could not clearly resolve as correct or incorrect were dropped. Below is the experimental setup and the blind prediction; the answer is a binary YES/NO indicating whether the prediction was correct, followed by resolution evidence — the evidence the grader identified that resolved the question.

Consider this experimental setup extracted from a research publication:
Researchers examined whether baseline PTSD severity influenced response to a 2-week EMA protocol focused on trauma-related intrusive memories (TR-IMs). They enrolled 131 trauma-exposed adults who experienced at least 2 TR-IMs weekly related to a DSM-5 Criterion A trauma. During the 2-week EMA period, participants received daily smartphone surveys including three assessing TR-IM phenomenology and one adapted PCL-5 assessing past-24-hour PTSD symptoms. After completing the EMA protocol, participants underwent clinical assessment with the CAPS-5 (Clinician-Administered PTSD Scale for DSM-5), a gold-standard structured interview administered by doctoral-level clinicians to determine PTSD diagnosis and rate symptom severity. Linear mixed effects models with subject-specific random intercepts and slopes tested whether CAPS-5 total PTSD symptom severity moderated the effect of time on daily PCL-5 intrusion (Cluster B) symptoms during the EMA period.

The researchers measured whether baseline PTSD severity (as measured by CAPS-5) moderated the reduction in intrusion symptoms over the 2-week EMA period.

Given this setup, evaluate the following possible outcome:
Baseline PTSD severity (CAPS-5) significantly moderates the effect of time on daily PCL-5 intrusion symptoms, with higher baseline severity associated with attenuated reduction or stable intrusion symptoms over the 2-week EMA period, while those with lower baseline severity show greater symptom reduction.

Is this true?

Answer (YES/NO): NO